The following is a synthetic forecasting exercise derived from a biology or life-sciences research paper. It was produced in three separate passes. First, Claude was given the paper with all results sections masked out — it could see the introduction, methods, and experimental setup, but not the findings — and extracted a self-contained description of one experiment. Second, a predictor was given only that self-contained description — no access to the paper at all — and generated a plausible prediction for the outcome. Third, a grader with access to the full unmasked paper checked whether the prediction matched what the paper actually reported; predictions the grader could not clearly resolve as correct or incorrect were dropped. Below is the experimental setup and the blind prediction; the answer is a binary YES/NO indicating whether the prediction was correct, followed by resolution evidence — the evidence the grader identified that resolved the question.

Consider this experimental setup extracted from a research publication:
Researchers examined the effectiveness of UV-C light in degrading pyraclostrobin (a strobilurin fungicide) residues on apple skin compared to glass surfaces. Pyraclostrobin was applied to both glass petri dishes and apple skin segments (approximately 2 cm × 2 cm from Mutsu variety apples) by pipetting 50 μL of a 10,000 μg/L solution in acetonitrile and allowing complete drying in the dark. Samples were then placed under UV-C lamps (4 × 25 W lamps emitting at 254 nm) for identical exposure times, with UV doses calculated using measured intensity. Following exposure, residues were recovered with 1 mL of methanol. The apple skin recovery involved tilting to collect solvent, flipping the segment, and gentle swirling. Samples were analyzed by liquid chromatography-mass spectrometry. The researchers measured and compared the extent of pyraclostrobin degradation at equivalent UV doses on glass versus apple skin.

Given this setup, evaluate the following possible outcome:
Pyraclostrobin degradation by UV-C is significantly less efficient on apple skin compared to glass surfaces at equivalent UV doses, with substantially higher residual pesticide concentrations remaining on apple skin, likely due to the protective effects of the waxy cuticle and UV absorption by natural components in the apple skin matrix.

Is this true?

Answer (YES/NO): NO